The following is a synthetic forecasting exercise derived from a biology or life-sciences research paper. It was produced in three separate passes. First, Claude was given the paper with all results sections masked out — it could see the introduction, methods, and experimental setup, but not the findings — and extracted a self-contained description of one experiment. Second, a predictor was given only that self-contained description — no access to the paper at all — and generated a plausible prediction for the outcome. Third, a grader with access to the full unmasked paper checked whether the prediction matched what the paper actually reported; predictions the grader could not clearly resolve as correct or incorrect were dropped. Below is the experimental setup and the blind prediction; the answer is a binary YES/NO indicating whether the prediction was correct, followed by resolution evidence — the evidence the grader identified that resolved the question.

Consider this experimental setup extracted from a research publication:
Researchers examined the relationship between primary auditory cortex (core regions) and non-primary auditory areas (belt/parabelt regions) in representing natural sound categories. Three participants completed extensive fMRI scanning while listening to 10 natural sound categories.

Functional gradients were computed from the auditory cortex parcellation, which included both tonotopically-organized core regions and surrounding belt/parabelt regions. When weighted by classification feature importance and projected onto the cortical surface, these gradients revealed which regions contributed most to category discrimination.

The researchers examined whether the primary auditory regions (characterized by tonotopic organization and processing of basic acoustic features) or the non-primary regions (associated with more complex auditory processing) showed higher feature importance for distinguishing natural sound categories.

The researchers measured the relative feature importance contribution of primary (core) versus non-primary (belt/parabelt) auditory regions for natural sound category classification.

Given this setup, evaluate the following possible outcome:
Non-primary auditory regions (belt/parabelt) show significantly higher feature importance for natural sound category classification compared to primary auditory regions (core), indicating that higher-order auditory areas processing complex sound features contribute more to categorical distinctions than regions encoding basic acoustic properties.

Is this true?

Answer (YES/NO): NO